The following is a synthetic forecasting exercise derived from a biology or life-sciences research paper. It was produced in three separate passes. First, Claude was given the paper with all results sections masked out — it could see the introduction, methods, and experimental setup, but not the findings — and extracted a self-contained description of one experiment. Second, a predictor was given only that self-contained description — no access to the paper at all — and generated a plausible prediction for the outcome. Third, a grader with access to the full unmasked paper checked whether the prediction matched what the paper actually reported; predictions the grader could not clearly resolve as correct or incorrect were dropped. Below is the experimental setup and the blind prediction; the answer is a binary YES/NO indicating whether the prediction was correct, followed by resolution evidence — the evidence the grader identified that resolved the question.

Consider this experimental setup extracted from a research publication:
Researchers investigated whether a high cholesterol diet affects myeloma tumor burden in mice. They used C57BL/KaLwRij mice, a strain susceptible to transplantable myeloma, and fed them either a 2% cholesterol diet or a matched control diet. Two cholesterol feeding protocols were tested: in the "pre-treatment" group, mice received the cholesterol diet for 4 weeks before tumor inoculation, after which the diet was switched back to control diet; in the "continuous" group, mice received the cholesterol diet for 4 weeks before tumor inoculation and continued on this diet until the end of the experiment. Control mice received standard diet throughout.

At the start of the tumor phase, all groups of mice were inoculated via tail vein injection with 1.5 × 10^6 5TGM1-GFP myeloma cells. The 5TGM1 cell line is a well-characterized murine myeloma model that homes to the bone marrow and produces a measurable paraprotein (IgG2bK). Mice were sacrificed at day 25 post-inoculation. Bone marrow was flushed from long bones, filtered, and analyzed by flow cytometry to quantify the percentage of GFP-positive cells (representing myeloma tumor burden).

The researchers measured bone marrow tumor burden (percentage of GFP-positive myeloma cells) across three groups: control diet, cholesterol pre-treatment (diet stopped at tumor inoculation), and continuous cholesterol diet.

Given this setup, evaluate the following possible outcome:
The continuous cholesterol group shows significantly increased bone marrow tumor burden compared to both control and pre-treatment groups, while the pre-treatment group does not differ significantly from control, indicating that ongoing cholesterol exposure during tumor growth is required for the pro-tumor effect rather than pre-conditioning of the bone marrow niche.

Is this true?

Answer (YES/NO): NO